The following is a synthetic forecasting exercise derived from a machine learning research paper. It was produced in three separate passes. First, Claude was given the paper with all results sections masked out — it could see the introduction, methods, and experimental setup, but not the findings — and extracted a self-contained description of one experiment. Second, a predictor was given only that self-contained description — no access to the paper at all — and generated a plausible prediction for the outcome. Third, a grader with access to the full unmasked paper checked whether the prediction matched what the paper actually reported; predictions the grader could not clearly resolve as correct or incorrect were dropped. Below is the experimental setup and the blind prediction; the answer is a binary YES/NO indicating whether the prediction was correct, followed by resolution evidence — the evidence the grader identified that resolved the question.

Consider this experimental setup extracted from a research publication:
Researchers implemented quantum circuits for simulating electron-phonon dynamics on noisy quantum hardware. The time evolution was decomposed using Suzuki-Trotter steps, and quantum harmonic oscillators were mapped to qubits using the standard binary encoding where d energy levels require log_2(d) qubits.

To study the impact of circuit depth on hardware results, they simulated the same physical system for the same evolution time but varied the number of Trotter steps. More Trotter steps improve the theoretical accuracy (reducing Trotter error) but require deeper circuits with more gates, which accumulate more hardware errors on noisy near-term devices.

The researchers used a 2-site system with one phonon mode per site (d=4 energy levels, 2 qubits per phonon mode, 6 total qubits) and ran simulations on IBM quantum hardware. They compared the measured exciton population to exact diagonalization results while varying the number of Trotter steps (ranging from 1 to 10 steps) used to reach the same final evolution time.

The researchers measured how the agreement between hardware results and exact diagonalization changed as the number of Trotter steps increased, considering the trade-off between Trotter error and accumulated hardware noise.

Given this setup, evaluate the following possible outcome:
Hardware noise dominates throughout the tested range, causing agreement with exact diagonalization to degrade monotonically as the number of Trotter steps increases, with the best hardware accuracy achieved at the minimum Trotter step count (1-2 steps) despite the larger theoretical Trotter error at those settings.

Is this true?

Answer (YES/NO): YES